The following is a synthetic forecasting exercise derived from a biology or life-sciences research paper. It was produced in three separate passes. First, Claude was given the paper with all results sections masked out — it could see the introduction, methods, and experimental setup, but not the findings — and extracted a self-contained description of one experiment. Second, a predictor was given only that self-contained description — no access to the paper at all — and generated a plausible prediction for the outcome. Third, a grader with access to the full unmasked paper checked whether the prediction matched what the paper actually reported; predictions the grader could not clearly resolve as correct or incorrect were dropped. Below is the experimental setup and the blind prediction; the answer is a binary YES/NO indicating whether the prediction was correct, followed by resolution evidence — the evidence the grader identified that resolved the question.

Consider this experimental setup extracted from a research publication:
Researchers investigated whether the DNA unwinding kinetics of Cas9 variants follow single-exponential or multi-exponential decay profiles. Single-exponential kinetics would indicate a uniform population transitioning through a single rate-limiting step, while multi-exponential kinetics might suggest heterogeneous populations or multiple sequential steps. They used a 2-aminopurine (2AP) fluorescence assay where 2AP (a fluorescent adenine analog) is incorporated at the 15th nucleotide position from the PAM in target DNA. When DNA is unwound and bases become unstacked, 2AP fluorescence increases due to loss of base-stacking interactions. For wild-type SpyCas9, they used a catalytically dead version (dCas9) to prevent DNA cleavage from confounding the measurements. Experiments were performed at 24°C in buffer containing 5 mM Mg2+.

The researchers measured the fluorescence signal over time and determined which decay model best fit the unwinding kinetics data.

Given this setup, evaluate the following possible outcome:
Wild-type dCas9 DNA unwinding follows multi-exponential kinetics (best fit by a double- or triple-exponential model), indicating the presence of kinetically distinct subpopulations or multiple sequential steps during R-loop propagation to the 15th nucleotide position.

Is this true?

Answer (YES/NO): NO